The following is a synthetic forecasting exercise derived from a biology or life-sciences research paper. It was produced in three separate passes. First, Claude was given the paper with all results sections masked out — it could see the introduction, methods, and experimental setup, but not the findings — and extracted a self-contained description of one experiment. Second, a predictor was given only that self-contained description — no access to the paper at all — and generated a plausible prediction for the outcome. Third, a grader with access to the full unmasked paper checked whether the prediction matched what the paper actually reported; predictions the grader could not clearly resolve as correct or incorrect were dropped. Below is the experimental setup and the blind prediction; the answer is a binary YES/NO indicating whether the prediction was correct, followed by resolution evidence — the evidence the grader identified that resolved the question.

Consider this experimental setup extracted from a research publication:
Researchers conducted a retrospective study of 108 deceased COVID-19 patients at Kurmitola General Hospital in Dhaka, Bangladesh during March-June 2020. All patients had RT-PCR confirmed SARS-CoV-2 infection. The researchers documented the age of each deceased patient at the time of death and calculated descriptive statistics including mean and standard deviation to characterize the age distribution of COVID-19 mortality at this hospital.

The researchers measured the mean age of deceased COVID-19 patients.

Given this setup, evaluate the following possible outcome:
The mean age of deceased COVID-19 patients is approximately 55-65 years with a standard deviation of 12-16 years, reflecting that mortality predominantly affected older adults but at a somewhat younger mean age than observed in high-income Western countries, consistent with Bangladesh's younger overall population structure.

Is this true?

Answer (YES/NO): YES